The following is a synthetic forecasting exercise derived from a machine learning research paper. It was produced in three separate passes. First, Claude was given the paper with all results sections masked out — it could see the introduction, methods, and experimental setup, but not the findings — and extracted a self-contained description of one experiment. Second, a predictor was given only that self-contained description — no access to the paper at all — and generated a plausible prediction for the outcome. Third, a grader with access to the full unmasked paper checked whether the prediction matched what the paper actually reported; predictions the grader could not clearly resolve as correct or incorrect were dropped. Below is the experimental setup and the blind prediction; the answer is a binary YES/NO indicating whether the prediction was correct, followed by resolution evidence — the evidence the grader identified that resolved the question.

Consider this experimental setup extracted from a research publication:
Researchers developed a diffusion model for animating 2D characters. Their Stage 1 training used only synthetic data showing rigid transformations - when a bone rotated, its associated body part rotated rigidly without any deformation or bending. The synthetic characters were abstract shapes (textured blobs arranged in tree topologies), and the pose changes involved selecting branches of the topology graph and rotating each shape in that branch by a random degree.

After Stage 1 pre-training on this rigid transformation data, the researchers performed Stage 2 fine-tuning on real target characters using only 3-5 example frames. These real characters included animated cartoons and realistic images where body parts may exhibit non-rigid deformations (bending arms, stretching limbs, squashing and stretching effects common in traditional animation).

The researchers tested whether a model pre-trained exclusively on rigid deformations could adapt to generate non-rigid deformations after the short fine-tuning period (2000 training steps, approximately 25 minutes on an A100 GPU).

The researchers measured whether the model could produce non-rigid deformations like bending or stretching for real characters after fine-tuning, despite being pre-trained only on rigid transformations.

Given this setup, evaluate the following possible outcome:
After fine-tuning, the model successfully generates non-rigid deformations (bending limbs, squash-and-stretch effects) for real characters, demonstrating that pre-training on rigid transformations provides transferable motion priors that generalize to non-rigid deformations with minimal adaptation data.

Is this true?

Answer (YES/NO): YES